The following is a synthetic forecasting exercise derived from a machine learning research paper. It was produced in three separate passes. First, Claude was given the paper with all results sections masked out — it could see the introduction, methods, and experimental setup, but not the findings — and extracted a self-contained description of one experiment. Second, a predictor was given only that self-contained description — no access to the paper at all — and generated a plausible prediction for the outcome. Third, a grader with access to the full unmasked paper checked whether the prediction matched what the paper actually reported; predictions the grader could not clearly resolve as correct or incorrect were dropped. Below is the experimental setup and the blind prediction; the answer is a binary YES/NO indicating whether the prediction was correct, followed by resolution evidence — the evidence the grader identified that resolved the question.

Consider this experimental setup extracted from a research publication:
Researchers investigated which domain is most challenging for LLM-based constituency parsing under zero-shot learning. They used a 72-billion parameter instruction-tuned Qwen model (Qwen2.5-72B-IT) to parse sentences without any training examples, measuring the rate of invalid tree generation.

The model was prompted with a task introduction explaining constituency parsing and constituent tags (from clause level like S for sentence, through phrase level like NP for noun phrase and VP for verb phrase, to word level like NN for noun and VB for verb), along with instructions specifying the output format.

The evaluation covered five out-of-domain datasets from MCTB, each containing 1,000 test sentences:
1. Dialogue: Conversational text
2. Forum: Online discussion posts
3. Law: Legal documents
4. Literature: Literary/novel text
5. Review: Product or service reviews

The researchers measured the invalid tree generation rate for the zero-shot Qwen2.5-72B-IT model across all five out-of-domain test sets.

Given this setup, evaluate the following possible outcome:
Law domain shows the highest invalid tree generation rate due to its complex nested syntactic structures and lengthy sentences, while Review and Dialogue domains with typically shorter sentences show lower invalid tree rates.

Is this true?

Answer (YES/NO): NO